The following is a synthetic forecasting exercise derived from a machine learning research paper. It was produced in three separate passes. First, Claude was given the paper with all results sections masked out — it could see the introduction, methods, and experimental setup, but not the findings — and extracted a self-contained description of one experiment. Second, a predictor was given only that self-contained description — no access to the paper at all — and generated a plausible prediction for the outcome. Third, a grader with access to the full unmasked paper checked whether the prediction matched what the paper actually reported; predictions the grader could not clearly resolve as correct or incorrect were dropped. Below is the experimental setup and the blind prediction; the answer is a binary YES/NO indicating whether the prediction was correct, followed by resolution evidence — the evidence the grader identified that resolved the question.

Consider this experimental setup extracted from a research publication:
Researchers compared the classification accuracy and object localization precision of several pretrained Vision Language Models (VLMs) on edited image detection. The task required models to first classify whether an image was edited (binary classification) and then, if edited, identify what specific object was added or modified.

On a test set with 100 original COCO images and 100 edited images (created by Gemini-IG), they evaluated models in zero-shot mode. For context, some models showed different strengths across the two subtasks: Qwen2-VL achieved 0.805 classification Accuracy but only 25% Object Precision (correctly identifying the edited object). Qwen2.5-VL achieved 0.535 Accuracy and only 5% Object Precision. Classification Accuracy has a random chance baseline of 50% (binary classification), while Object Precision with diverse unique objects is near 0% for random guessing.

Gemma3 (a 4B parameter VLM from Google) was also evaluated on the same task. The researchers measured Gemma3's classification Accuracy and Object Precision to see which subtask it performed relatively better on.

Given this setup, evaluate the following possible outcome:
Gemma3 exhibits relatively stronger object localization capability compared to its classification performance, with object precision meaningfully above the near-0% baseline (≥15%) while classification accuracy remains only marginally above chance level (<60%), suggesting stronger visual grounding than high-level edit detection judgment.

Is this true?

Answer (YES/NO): NO